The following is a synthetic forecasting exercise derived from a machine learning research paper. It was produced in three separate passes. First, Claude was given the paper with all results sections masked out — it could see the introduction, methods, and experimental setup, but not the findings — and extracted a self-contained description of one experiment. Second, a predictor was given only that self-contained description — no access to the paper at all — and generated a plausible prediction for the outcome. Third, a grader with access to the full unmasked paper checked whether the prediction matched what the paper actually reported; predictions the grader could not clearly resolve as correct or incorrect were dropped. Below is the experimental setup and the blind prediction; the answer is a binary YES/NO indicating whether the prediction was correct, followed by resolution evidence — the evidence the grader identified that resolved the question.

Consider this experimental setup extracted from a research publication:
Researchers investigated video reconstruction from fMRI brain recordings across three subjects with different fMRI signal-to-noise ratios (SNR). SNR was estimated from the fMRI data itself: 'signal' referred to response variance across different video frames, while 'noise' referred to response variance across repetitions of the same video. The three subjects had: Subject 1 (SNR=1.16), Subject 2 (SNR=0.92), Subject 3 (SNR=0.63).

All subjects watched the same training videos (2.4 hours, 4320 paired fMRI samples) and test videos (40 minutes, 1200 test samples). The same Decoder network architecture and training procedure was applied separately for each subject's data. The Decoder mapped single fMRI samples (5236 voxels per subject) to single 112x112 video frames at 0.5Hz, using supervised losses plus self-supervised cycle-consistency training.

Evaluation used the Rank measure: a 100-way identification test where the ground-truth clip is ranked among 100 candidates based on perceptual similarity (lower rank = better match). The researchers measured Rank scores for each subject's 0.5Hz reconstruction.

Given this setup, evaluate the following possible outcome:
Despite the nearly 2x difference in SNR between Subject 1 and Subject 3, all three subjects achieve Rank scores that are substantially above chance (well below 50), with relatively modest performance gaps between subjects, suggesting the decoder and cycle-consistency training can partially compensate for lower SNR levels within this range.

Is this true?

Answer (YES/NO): NO